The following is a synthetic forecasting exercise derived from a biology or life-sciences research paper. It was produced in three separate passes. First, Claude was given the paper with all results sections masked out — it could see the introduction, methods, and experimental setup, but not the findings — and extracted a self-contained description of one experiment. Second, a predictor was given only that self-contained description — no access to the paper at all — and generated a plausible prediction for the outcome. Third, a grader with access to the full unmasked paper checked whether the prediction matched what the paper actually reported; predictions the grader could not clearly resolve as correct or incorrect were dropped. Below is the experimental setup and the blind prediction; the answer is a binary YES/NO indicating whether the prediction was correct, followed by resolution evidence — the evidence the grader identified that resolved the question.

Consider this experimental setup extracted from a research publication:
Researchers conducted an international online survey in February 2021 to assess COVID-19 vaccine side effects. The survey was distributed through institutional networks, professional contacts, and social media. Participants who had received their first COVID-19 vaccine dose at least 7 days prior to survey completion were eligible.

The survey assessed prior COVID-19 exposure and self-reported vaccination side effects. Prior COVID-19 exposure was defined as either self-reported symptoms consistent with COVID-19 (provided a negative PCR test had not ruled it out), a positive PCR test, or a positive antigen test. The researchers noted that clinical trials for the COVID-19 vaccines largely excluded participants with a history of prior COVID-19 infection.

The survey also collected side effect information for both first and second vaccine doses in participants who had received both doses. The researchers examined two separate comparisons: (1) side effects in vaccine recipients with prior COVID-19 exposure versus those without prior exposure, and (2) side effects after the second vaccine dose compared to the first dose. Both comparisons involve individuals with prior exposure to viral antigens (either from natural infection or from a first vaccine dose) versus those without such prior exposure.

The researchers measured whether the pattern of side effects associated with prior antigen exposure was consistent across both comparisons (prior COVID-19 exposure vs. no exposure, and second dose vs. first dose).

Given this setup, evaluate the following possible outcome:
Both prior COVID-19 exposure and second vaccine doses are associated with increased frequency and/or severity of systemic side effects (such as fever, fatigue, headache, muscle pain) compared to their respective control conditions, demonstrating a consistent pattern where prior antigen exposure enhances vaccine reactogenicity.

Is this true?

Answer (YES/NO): YES